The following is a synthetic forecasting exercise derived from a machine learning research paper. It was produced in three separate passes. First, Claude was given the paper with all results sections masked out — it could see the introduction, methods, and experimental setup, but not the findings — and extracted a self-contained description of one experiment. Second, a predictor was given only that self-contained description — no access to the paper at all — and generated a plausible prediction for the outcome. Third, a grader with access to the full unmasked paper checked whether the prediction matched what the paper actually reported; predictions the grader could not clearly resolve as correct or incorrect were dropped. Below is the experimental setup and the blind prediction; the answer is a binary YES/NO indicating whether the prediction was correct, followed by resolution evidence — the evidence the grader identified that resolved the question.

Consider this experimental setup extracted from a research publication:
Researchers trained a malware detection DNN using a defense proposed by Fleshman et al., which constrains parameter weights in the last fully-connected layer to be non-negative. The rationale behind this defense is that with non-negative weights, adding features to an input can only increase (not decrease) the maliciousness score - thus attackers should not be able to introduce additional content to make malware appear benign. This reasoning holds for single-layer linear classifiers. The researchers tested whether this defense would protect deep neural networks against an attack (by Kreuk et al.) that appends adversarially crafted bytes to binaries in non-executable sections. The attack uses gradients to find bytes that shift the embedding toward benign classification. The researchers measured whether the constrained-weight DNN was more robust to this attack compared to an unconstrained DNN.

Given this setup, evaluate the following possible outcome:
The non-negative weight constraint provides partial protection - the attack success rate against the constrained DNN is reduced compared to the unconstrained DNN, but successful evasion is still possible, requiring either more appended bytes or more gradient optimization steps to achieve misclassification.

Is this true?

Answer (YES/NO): NO